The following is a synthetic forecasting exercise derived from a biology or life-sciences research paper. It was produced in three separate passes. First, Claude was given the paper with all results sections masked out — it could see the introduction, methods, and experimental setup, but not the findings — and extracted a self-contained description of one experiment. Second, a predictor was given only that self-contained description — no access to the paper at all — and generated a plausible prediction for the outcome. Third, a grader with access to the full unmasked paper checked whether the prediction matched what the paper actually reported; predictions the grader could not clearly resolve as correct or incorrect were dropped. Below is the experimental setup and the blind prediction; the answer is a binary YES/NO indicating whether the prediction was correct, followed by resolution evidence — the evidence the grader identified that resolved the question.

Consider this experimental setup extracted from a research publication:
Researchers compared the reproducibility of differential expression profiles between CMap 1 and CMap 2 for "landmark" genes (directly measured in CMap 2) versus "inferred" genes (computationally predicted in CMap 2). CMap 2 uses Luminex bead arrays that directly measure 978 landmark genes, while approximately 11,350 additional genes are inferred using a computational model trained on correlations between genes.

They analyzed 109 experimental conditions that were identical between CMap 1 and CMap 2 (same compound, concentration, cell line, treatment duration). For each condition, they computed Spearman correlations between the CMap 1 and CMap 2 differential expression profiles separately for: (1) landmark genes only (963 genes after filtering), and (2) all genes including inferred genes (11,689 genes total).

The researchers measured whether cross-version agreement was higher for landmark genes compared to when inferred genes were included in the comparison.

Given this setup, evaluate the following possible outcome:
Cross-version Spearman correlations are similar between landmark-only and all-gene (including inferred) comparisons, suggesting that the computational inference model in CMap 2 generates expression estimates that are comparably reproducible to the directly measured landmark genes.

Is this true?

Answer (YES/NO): YES